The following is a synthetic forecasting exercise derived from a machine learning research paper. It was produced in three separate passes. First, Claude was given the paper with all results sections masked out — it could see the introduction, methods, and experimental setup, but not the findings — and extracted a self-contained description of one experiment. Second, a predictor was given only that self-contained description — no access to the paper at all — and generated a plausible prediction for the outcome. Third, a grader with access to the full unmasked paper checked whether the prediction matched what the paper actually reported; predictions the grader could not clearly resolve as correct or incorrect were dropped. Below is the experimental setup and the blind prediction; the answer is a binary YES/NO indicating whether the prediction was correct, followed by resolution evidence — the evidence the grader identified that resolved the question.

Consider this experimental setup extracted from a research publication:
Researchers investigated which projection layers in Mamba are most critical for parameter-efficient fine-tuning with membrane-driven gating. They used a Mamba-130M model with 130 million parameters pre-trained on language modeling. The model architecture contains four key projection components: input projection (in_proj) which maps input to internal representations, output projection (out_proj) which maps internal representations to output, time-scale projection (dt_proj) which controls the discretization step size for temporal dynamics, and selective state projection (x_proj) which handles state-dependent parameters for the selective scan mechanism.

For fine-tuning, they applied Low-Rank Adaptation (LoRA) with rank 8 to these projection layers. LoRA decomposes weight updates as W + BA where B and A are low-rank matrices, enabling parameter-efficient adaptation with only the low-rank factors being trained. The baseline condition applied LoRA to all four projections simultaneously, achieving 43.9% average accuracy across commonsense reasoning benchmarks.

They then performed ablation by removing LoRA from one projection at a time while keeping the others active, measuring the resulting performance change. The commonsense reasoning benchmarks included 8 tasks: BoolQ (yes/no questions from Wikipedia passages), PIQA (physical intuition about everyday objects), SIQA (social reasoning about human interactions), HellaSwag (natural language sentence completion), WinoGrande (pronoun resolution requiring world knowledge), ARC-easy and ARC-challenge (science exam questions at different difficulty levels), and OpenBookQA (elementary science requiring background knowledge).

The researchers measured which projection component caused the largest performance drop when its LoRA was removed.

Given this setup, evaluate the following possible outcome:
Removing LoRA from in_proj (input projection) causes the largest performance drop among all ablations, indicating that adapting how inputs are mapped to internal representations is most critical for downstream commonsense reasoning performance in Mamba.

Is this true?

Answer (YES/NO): YES